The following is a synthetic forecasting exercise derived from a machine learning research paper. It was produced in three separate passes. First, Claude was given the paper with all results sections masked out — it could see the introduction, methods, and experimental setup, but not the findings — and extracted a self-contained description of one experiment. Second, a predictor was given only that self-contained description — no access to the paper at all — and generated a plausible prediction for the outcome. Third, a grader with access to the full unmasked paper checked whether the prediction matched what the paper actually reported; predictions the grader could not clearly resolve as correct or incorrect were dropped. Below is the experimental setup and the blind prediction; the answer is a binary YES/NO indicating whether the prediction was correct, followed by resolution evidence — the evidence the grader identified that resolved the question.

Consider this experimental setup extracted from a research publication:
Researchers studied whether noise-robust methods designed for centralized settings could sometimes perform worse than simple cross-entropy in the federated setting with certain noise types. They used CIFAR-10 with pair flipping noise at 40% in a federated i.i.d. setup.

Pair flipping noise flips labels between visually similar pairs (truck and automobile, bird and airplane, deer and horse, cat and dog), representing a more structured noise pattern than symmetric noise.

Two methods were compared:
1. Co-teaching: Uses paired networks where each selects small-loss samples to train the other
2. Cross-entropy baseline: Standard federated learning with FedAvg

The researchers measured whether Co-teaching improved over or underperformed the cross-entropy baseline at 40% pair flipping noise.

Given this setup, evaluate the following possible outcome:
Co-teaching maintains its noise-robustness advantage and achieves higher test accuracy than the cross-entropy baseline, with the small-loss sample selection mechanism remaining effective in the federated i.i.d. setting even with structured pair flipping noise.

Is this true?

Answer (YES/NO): NO